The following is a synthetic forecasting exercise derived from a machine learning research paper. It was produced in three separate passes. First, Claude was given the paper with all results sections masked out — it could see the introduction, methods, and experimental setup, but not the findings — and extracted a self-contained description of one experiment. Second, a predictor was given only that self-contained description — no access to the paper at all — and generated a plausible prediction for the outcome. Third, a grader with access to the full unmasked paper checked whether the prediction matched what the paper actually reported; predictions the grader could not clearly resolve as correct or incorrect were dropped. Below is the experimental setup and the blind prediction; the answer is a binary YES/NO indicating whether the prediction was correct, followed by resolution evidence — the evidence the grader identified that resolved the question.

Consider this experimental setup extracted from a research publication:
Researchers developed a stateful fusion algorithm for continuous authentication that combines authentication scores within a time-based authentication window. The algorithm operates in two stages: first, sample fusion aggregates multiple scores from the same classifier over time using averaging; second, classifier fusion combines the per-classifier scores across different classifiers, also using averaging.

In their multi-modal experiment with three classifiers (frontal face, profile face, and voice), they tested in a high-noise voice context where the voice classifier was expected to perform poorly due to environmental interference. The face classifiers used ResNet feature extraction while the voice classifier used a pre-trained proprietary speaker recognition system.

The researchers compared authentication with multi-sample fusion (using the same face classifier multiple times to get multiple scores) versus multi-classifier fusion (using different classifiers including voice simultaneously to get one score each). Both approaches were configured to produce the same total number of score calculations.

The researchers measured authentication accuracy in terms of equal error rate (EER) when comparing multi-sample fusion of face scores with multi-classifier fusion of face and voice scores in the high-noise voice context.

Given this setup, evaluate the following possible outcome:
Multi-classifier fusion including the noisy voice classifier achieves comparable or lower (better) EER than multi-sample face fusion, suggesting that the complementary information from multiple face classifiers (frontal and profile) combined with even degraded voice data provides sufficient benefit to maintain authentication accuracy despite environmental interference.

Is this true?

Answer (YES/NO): NO